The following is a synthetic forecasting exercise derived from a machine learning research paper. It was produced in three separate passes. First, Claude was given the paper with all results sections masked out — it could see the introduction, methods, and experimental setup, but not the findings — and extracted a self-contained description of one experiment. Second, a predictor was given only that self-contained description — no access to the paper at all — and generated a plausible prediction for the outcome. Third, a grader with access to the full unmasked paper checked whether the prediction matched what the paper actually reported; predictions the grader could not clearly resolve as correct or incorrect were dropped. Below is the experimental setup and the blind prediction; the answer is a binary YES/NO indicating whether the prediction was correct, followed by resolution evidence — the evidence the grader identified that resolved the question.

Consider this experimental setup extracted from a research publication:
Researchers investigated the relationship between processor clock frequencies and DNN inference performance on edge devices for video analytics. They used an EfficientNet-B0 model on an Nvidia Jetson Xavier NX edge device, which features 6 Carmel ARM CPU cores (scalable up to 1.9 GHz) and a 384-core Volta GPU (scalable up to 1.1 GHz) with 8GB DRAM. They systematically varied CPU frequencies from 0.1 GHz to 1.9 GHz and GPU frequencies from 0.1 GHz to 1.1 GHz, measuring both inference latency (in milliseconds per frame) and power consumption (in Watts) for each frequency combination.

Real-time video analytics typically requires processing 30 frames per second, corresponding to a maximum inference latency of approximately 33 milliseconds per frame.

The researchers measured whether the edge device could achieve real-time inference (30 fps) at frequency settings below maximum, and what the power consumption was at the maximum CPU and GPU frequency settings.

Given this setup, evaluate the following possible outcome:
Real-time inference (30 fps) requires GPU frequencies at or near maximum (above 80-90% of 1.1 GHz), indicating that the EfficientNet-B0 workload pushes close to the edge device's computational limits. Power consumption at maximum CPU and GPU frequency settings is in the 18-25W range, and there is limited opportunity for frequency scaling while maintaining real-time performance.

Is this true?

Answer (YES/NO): NO